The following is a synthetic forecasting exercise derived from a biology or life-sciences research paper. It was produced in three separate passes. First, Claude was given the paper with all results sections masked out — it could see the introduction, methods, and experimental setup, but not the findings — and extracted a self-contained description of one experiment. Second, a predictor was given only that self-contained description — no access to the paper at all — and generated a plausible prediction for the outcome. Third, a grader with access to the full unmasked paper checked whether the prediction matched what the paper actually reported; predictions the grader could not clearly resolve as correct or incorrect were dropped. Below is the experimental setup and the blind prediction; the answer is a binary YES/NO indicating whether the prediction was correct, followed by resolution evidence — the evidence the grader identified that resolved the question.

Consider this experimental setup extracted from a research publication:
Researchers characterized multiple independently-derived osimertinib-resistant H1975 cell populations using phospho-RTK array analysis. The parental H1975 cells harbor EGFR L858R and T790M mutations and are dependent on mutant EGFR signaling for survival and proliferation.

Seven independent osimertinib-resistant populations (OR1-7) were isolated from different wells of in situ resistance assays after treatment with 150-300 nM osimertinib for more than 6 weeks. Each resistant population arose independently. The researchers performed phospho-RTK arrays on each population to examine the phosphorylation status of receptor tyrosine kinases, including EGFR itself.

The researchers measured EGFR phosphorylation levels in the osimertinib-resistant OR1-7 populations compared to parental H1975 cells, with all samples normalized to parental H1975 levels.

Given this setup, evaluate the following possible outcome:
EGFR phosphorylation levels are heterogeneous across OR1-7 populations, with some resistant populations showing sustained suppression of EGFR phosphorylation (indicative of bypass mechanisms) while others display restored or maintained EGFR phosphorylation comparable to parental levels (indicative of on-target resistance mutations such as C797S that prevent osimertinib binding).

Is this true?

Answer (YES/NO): NO